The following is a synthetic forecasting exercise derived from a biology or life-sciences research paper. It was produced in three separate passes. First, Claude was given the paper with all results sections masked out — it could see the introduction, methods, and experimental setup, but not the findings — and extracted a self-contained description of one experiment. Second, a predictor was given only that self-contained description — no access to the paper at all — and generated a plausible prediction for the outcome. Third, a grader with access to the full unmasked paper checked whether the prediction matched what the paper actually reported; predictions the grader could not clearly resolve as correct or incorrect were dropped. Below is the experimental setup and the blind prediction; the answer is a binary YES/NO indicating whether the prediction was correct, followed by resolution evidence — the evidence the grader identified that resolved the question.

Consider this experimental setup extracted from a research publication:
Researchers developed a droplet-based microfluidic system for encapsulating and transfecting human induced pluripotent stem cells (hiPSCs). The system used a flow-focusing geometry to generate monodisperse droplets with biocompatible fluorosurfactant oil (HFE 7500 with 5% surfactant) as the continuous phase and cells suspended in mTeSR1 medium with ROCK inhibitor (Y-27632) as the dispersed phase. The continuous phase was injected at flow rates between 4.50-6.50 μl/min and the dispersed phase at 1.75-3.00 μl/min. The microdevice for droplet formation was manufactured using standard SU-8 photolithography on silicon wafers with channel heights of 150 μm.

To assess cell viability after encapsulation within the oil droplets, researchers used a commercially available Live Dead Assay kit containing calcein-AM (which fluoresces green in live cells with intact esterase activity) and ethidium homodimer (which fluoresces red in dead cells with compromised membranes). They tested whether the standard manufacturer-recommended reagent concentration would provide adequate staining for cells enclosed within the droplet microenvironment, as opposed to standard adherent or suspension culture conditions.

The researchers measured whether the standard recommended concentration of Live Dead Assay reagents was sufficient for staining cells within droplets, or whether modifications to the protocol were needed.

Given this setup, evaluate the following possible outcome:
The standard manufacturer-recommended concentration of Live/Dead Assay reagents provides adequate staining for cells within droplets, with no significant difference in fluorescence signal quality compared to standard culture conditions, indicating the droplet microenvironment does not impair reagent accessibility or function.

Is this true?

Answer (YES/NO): NO